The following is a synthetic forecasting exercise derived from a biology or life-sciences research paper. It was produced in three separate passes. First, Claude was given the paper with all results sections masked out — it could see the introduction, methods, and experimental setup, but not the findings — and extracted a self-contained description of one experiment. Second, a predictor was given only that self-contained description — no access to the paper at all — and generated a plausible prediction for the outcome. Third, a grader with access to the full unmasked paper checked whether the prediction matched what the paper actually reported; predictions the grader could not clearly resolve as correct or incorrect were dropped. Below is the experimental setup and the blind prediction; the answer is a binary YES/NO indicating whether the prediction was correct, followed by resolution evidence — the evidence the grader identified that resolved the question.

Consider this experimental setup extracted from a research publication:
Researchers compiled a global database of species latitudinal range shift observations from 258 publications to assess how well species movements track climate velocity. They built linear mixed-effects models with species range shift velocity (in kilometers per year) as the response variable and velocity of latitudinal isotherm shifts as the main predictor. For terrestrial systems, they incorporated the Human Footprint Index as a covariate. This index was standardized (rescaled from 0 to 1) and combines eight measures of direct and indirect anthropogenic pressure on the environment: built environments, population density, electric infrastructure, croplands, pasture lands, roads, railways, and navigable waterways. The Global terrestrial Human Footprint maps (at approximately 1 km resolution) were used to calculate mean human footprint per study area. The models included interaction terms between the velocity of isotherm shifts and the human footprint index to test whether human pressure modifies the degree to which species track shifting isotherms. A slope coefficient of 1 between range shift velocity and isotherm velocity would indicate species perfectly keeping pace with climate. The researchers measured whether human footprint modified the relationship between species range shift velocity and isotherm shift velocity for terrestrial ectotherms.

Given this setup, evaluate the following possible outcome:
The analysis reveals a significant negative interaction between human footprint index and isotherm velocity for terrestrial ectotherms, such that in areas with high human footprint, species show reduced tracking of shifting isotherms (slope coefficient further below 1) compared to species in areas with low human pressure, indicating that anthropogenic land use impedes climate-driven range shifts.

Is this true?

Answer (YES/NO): YES